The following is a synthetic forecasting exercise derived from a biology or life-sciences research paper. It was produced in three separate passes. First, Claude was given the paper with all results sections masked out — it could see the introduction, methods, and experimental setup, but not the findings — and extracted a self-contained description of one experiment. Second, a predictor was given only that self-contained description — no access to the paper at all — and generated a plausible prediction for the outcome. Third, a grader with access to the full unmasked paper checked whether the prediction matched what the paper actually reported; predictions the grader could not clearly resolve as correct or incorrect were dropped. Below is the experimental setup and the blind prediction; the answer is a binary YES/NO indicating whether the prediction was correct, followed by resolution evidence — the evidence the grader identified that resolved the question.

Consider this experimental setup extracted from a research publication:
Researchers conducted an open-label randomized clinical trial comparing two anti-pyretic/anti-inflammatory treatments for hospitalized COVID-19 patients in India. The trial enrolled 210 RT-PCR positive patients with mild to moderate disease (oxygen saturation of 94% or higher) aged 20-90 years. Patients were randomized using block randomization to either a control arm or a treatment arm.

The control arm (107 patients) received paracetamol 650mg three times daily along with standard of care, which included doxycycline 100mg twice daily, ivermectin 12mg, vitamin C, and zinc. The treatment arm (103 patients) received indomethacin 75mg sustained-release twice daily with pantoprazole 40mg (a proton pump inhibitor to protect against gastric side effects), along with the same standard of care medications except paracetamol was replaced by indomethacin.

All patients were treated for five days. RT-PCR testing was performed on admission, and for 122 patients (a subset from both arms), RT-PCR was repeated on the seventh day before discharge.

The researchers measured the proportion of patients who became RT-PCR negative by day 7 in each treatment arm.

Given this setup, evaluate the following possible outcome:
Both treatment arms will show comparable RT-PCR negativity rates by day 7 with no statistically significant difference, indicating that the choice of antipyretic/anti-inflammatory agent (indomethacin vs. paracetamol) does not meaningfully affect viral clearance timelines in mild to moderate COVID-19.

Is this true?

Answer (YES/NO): YES